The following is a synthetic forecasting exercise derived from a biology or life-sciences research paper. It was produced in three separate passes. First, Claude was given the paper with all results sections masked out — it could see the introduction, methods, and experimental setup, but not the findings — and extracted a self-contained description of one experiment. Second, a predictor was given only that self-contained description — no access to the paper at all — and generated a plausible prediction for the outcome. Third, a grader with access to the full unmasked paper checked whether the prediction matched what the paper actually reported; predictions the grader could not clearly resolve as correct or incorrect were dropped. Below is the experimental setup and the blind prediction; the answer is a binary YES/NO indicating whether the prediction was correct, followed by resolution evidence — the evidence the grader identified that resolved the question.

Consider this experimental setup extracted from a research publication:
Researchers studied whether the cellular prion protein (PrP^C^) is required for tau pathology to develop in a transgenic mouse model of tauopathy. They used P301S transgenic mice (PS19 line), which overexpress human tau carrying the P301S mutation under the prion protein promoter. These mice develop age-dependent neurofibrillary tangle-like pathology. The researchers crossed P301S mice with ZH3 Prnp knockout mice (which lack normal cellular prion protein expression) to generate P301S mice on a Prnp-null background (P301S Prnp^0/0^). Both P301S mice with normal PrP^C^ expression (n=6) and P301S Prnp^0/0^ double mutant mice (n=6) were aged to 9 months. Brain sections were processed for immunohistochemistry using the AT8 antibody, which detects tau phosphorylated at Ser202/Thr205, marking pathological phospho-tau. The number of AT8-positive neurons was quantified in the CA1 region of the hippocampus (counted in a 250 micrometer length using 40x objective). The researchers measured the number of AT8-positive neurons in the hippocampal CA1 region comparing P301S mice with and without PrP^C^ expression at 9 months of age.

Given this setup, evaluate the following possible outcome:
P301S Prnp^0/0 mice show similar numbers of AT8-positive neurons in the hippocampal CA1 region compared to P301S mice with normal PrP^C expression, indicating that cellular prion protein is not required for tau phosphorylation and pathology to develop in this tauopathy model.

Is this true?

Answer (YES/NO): NO